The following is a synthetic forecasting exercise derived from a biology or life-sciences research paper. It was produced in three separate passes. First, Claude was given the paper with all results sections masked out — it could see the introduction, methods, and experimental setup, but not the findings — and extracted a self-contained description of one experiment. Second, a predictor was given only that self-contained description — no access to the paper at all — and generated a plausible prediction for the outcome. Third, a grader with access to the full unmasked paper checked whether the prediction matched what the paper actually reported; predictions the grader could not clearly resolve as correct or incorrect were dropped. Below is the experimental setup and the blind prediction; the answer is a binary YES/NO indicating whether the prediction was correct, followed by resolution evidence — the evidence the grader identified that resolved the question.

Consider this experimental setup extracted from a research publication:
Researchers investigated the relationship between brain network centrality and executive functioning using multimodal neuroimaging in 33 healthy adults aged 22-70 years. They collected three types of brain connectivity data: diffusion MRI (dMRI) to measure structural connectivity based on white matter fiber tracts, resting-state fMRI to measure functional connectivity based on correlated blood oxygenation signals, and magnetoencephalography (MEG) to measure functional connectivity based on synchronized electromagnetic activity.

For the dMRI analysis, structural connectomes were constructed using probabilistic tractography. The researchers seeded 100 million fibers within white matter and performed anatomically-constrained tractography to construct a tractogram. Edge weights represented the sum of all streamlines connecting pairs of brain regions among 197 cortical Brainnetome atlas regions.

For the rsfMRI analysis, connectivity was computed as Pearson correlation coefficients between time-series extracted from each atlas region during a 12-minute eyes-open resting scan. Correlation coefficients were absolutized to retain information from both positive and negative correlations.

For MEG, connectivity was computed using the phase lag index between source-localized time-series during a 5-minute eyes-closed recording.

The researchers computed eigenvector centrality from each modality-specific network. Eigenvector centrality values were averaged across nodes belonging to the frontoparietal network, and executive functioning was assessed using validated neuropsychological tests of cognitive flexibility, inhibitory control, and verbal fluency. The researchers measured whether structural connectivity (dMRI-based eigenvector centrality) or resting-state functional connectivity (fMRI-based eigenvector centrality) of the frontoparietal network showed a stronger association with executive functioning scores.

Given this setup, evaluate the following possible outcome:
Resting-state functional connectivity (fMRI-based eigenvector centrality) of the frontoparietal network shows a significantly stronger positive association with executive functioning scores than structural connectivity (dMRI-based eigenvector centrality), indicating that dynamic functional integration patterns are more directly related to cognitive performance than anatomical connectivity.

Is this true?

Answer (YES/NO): NO